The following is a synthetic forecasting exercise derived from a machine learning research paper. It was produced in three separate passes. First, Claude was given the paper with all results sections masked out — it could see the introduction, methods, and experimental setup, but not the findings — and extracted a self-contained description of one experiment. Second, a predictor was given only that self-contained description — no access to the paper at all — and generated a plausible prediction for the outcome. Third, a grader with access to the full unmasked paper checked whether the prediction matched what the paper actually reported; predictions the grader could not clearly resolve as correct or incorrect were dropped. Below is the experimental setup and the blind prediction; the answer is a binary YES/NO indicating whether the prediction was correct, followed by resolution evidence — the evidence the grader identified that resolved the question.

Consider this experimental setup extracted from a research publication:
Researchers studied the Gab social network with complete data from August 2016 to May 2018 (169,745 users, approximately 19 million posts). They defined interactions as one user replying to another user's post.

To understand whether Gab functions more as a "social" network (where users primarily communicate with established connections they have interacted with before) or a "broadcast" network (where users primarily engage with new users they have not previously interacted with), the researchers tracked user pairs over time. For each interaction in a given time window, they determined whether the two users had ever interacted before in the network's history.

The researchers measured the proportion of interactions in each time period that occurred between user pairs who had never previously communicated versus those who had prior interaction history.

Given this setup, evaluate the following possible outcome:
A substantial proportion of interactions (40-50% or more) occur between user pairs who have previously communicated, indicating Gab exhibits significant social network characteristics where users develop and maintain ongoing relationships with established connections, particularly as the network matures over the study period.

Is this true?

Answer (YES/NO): NO